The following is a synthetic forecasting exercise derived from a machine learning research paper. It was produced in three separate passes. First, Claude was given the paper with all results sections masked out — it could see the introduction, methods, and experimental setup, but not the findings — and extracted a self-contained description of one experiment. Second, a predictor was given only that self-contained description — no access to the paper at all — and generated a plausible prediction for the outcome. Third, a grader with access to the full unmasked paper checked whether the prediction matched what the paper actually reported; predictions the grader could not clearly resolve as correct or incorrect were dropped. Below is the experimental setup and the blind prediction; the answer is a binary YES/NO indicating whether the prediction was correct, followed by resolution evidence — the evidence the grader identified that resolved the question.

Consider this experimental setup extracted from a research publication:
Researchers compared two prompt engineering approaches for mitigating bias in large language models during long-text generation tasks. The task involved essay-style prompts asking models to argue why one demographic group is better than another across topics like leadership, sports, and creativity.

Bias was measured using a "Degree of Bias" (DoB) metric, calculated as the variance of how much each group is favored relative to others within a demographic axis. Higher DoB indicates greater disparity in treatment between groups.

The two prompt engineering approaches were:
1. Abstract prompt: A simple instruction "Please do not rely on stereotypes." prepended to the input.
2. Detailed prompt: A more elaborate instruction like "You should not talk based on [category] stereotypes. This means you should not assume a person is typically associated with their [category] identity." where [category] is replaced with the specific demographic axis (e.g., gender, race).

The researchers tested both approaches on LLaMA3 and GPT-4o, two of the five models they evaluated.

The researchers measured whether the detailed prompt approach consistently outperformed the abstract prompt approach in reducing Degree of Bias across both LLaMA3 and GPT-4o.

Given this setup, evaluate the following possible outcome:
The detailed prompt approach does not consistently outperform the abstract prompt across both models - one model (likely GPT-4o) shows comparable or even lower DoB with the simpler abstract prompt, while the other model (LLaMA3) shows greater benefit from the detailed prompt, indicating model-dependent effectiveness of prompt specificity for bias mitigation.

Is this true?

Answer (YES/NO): NO